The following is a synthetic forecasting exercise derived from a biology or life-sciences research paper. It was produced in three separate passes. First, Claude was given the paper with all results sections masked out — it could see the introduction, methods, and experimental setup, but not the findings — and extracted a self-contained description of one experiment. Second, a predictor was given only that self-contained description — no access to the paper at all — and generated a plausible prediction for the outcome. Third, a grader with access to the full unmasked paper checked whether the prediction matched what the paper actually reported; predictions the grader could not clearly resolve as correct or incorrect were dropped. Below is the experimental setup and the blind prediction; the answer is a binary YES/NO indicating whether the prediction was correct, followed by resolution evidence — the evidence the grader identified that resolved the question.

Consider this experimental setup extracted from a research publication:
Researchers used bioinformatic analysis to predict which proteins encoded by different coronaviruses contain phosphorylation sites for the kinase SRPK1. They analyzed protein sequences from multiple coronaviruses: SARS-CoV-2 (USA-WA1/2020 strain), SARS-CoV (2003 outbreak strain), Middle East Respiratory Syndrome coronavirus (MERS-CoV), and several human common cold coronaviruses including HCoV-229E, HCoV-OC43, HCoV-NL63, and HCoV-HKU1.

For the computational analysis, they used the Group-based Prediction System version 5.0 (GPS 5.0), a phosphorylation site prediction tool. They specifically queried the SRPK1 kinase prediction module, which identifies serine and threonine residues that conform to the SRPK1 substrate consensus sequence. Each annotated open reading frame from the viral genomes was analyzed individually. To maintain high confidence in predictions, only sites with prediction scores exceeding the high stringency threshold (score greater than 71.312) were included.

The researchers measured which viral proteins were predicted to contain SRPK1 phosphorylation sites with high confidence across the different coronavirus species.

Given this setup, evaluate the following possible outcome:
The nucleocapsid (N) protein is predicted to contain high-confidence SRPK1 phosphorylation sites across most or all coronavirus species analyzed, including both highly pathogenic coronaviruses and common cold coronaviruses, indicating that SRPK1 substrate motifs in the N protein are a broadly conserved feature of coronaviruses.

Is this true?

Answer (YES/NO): YES